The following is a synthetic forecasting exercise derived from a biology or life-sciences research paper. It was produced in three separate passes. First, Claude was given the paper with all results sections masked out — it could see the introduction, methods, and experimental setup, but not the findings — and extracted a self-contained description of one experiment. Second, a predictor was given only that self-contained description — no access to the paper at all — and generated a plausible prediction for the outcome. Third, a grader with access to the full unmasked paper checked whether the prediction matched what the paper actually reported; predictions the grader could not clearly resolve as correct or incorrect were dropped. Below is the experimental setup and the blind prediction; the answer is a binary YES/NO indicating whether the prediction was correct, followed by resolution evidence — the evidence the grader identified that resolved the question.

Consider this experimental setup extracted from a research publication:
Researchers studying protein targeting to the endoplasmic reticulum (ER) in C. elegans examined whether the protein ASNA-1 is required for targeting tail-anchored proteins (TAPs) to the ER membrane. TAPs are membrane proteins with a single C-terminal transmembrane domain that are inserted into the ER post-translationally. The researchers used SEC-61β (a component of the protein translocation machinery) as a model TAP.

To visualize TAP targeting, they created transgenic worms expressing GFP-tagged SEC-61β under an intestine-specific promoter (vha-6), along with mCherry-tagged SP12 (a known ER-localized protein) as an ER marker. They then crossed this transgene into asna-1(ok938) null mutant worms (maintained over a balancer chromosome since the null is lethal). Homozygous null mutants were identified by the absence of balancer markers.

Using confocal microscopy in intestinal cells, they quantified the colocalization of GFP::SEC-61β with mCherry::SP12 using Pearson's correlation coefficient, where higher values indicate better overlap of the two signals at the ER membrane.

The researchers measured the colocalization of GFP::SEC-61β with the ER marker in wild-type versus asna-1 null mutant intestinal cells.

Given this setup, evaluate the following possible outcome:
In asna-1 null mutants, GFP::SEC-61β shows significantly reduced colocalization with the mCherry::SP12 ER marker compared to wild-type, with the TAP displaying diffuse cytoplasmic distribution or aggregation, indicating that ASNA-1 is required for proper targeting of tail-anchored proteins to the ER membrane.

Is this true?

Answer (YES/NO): YES